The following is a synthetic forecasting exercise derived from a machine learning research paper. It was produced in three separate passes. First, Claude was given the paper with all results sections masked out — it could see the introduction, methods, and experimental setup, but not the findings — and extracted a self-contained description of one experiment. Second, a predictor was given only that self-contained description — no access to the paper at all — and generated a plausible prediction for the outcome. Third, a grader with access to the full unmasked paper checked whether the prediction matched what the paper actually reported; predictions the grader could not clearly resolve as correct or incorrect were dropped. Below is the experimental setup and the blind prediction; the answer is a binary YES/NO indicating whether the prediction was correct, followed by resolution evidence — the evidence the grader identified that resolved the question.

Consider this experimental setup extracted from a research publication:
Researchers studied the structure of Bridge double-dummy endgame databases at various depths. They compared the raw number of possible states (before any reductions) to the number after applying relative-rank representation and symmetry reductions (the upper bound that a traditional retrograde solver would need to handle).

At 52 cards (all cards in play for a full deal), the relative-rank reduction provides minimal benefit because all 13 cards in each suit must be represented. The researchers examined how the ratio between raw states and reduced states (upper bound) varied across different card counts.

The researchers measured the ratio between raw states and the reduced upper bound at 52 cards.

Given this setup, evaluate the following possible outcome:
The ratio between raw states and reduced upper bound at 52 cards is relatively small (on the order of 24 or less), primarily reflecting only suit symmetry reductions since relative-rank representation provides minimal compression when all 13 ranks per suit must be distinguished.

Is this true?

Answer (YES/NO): YES